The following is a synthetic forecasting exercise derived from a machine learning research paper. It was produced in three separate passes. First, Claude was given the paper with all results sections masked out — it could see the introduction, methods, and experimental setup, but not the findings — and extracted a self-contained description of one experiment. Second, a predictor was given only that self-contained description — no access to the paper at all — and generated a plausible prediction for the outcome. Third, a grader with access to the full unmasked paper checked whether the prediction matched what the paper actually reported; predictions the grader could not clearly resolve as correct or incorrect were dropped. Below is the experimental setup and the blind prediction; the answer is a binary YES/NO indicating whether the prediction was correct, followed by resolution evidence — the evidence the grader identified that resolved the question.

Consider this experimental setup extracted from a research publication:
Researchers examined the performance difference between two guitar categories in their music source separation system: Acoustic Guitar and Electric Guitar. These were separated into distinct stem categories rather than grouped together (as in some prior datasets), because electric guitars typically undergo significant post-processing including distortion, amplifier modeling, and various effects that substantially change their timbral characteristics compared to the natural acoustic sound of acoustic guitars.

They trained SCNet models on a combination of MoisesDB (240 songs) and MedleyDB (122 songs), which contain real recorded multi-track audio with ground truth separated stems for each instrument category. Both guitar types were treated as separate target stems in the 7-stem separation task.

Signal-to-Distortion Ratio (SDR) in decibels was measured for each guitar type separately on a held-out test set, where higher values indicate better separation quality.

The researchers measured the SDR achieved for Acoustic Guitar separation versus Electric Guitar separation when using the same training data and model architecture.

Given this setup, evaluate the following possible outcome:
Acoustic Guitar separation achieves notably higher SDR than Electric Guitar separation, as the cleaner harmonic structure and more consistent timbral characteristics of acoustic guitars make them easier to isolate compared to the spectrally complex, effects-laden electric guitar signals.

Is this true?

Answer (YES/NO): YES